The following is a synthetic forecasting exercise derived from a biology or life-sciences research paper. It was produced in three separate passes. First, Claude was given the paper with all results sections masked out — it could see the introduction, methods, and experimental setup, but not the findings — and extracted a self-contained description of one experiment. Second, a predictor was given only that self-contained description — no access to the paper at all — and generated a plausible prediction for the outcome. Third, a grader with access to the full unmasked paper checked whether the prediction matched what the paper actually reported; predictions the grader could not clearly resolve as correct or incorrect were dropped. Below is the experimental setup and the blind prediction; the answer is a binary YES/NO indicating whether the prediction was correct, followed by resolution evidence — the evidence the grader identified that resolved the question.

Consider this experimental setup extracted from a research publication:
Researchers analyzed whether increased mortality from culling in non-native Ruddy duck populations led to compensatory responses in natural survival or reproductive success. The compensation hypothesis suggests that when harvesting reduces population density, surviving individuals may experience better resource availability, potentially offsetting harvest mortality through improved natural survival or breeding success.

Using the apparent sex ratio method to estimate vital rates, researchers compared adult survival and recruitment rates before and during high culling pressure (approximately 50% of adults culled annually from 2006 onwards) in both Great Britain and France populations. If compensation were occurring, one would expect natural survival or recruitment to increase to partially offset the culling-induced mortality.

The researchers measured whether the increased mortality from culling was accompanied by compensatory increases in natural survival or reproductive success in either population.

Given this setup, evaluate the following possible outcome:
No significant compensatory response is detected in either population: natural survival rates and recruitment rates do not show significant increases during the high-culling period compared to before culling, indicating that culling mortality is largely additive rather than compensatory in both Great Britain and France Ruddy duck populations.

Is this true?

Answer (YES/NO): YES